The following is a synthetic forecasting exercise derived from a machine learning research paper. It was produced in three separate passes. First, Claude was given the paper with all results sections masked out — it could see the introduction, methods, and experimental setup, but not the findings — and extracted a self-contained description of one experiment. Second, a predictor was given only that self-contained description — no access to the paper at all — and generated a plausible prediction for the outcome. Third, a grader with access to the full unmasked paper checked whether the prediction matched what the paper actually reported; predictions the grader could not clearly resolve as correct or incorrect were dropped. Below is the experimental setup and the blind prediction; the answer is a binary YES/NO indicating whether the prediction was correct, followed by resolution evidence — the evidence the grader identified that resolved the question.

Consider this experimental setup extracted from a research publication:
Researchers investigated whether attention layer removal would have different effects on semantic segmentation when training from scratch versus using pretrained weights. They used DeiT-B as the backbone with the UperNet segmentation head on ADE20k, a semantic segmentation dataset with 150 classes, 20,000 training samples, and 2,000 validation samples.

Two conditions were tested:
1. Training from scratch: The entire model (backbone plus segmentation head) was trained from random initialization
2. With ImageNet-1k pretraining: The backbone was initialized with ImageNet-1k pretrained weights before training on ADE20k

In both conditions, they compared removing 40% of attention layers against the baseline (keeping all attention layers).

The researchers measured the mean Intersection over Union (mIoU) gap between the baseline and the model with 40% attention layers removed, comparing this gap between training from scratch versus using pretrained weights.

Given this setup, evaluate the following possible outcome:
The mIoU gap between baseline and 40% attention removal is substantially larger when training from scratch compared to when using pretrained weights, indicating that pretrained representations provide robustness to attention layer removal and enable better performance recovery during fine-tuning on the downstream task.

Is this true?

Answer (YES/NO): NO